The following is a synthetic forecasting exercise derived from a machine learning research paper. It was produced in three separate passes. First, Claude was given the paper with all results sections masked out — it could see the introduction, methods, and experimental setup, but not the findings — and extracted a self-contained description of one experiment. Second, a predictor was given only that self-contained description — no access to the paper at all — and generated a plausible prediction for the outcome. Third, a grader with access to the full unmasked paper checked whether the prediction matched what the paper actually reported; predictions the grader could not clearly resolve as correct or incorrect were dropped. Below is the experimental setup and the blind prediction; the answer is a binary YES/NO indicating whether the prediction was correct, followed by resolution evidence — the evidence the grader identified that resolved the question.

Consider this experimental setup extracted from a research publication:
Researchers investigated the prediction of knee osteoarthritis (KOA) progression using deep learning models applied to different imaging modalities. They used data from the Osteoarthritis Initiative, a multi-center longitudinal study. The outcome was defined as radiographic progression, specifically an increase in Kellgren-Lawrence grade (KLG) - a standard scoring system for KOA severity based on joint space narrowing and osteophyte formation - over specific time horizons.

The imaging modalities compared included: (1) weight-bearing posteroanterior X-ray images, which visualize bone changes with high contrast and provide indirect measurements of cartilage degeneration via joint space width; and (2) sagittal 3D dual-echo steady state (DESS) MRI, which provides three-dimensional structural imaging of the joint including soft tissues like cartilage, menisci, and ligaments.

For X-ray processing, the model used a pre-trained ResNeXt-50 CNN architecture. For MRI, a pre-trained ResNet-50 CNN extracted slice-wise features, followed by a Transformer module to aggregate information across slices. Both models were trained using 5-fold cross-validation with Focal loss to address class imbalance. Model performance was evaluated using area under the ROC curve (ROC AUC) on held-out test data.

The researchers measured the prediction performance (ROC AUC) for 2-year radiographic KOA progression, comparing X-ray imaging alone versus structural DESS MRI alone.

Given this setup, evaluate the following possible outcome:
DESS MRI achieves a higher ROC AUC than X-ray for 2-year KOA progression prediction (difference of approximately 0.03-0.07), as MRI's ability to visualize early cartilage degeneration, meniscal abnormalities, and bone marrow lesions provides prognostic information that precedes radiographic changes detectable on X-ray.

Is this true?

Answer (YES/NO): YES